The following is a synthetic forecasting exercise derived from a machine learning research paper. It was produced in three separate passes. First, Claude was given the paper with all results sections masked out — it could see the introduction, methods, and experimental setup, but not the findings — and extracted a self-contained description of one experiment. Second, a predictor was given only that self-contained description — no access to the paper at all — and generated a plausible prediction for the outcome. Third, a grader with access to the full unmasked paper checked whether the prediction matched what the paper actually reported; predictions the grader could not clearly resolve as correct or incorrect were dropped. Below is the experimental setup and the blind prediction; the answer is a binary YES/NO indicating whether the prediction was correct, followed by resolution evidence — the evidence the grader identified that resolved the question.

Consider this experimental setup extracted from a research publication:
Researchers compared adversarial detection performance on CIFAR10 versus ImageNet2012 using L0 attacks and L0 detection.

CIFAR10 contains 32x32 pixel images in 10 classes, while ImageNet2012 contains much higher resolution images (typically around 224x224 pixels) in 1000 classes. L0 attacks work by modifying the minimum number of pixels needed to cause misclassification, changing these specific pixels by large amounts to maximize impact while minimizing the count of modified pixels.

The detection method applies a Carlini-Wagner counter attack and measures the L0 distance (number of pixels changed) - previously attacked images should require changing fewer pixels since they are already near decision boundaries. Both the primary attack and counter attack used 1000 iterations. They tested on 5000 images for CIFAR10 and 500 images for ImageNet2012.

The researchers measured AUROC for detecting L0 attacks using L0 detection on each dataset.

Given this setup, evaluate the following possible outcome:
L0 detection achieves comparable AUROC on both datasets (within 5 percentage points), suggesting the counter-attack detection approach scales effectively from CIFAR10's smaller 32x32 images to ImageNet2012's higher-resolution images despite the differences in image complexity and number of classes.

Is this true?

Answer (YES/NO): NO